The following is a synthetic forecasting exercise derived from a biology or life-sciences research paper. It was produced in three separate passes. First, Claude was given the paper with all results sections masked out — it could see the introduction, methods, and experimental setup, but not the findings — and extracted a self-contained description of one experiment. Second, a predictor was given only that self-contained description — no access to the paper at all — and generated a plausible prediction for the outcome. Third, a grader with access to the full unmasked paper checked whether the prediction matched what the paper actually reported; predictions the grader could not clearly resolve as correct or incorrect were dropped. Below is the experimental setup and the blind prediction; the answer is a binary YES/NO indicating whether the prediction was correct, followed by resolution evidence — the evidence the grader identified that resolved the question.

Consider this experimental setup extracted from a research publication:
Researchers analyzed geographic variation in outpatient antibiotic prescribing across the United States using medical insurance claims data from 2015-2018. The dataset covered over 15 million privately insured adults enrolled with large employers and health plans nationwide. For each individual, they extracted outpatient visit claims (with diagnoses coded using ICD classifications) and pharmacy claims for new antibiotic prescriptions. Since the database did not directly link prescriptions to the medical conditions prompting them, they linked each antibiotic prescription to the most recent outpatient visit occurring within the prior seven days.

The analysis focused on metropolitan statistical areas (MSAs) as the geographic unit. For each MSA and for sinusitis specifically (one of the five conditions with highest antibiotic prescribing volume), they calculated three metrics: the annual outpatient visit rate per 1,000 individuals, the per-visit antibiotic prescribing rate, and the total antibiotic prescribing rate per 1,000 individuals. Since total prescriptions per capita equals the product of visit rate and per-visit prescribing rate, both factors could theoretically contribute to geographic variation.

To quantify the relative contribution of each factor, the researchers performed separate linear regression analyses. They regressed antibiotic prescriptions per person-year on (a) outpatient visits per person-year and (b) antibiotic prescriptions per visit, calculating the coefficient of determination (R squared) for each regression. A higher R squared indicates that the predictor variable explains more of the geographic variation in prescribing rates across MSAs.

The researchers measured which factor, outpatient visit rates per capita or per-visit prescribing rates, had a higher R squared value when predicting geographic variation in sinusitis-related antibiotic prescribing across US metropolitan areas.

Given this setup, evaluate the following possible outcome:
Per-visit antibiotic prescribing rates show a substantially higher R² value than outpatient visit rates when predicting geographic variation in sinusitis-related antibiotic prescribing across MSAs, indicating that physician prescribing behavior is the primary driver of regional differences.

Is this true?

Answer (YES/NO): NO